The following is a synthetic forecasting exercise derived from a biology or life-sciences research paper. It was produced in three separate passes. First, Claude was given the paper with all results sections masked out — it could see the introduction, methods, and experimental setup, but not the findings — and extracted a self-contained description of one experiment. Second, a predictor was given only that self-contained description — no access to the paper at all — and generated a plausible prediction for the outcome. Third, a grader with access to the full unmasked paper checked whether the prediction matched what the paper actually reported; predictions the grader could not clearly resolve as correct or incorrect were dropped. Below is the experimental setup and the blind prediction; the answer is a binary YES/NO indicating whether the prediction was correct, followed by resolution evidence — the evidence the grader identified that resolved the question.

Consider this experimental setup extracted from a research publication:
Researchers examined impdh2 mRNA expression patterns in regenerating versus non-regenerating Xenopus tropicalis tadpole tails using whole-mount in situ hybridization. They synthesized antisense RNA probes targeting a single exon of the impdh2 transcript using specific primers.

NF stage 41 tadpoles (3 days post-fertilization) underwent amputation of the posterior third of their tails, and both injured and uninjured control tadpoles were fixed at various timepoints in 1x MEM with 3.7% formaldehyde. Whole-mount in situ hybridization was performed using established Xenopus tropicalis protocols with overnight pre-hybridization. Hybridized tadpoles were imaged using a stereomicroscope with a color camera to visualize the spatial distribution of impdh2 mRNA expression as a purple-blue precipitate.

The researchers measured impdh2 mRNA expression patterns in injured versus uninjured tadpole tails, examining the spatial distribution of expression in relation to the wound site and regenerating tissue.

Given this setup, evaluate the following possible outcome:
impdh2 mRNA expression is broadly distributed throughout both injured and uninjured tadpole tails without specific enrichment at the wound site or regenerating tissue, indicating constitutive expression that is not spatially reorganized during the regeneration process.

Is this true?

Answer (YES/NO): NO